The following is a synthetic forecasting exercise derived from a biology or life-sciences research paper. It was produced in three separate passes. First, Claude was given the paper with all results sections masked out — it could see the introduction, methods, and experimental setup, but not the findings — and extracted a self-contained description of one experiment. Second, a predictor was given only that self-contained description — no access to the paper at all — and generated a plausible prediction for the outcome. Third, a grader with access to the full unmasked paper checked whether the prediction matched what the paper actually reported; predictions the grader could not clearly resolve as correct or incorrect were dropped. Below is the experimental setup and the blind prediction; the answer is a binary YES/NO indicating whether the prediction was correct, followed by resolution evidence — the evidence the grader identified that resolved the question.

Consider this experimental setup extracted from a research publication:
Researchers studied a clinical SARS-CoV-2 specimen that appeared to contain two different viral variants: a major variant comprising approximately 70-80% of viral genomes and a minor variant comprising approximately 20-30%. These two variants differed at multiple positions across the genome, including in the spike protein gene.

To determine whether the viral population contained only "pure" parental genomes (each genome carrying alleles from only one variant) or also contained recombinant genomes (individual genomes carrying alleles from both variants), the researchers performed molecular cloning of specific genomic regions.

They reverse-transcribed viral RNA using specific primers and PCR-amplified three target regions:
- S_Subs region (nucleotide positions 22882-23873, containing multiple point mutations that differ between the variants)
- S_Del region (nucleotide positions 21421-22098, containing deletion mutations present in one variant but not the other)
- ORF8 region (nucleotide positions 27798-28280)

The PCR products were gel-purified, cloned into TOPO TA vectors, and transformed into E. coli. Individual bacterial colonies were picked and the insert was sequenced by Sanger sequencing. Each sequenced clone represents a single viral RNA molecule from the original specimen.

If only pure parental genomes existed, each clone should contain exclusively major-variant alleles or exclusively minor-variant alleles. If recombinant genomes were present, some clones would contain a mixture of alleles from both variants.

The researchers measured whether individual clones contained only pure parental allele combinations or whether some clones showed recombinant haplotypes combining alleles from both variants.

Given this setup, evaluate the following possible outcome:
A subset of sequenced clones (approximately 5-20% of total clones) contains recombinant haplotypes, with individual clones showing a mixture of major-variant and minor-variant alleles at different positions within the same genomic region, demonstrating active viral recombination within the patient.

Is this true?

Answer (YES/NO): NO